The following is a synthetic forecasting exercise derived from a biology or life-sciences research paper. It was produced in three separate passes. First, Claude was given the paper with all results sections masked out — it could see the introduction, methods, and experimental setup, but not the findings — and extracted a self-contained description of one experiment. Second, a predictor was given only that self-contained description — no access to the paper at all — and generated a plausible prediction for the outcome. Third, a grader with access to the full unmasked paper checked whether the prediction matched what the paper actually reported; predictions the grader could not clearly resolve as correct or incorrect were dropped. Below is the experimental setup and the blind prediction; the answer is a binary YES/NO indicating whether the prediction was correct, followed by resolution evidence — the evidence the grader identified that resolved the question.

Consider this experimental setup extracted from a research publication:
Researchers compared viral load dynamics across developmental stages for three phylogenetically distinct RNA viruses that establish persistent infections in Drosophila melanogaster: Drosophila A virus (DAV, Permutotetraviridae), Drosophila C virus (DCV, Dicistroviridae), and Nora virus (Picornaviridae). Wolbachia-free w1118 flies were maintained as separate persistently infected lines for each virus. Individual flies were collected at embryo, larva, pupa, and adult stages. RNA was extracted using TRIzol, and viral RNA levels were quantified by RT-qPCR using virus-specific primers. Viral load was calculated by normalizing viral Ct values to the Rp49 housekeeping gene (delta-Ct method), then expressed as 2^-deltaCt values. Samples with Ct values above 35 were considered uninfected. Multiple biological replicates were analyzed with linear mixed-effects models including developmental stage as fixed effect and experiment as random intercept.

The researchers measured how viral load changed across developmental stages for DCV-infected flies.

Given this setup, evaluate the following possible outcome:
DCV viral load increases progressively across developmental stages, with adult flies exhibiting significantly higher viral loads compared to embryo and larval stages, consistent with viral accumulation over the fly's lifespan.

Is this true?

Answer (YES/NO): NO